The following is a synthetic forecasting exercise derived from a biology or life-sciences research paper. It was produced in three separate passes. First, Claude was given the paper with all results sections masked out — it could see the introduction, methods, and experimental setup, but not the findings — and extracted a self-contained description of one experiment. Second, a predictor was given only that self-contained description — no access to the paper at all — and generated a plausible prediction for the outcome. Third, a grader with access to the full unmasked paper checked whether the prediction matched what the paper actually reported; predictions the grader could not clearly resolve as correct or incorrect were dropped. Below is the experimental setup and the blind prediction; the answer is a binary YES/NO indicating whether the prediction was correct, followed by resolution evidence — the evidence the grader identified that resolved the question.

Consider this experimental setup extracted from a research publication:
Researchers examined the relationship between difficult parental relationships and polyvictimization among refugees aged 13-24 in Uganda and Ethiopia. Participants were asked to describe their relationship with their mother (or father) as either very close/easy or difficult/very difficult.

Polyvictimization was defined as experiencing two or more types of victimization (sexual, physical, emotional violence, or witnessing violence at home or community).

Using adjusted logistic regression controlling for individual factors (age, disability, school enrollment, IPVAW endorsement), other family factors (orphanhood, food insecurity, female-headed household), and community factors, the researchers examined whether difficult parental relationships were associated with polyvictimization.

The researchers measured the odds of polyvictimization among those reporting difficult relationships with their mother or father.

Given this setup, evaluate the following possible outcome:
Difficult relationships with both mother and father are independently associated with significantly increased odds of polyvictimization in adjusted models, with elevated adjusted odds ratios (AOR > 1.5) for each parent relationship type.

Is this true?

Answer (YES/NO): NO